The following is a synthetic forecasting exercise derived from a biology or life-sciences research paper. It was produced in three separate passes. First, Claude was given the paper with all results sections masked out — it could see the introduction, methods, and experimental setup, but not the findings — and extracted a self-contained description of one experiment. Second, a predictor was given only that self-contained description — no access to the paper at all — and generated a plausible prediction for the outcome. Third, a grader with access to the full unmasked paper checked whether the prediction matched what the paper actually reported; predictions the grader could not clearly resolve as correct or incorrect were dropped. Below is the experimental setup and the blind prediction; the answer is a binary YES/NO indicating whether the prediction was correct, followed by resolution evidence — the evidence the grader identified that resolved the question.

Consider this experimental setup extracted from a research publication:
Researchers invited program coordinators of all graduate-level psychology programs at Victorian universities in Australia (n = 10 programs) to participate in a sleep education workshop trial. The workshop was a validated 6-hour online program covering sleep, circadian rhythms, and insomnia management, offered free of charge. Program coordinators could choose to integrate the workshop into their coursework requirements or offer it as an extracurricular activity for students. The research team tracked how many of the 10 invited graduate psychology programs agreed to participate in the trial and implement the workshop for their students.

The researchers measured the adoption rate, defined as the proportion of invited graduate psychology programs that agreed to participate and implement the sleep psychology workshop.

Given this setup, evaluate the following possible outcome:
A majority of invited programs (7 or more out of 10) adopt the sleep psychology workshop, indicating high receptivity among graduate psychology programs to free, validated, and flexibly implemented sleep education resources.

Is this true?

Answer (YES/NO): YES